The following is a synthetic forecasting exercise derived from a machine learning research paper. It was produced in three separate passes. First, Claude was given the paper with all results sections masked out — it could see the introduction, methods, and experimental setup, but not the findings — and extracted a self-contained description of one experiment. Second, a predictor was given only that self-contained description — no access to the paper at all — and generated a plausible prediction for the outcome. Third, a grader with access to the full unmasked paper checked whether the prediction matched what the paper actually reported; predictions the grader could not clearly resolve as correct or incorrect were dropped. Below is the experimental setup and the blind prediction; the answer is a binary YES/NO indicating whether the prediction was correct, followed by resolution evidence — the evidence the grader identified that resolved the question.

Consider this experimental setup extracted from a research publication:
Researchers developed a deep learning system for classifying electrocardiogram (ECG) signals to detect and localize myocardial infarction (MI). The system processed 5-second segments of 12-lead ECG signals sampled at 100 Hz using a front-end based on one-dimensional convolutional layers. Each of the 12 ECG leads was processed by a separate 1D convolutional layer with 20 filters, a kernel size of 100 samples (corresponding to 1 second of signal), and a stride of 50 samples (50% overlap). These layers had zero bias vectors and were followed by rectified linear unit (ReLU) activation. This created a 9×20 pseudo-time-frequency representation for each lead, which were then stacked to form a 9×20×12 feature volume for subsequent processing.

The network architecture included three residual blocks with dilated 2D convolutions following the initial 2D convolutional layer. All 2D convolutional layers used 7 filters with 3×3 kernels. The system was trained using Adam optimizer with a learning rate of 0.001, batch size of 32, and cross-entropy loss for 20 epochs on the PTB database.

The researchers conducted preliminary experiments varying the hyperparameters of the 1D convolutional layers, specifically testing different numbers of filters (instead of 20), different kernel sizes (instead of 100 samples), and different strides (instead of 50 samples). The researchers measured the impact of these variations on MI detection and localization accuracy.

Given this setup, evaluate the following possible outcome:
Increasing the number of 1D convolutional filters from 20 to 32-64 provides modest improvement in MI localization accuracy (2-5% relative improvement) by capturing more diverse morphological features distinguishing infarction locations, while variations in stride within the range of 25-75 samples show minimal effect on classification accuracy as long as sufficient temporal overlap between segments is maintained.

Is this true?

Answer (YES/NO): NO